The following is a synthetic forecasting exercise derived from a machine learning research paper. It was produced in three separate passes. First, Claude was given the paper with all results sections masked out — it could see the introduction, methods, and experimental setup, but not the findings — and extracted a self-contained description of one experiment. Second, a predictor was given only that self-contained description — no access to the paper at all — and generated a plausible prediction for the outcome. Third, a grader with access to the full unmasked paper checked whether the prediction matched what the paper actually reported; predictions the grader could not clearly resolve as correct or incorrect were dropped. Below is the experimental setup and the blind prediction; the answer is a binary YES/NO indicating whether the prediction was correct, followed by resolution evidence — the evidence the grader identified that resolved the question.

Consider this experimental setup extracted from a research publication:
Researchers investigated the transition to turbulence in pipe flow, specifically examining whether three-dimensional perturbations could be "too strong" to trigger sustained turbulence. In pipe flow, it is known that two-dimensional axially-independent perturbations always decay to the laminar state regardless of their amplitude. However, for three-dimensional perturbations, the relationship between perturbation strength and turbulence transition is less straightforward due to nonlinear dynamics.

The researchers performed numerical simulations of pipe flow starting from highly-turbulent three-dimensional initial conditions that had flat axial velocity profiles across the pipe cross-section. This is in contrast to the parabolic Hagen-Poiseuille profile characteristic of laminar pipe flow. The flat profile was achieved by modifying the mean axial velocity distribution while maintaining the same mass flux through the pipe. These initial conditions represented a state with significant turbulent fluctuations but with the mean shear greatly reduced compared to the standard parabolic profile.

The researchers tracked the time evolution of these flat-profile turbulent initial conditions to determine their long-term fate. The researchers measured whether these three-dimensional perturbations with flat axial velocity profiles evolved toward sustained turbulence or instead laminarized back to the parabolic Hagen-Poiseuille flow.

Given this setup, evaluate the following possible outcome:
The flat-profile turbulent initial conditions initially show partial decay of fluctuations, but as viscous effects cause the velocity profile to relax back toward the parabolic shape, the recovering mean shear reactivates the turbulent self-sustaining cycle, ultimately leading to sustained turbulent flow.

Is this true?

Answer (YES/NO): NO